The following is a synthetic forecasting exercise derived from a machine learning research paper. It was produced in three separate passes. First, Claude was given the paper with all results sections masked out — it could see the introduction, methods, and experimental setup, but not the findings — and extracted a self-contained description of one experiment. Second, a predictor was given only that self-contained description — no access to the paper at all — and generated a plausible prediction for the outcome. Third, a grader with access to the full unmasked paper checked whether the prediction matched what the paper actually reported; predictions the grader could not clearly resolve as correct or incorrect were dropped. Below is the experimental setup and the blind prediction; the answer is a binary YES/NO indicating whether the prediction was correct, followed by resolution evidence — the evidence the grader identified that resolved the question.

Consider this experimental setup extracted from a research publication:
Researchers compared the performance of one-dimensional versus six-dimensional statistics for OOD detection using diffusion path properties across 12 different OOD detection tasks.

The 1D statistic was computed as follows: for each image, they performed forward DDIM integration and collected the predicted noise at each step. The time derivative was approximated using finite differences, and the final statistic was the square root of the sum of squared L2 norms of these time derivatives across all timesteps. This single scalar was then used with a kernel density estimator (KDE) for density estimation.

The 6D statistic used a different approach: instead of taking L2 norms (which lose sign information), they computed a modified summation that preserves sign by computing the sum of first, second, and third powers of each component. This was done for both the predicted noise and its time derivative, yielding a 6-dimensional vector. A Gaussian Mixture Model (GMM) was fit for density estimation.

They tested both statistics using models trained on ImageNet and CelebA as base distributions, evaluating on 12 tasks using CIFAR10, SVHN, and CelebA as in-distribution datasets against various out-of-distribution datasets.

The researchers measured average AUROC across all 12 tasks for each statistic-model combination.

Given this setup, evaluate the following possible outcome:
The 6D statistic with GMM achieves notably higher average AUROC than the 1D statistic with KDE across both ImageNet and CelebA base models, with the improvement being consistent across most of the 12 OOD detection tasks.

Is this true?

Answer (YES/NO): NO